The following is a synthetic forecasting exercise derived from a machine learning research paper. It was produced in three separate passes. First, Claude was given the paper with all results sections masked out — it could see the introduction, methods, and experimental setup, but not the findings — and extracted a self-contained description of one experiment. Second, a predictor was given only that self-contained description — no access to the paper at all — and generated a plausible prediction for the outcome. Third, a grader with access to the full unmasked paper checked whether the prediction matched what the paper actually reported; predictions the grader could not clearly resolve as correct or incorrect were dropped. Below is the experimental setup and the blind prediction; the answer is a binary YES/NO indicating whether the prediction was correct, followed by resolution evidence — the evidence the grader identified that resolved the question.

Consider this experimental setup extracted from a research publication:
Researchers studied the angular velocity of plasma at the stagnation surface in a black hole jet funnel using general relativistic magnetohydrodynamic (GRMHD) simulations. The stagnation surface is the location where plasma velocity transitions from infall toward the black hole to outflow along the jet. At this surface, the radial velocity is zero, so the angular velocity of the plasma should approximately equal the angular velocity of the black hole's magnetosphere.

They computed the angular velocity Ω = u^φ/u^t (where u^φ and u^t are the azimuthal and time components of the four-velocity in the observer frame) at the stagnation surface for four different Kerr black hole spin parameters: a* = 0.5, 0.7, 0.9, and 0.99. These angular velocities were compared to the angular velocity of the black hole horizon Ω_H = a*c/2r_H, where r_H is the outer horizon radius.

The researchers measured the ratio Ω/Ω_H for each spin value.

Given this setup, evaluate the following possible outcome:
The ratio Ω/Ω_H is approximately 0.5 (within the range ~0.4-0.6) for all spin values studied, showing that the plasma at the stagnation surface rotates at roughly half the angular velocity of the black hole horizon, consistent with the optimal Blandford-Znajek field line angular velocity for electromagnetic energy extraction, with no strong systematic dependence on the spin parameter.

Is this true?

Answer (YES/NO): NO